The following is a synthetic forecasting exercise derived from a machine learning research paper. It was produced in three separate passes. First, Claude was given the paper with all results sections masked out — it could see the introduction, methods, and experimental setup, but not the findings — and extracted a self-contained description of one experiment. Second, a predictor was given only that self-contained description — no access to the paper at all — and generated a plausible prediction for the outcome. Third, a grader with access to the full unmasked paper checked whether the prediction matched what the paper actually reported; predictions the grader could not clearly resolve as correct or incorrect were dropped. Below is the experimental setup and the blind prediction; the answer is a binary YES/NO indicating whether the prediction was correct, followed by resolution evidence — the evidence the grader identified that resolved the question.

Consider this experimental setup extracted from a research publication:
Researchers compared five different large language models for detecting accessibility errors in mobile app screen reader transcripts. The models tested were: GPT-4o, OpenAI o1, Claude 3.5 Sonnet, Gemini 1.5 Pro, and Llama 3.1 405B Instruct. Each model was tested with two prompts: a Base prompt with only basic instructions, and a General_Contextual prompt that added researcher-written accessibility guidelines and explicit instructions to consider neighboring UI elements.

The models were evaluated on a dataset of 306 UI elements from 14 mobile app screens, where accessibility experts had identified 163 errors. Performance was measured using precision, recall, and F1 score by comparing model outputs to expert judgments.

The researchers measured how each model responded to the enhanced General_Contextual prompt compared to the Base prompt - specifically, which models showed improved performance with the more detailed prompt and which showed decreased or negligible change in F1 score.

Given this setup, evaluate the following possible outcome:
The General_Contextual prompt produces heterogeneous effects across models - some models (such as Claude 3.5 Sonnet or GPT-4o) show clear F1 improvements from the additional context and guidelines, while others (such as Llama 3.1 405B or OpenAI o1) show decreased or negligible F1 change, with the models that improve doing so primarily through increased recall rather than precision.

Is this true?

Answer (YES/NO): NO